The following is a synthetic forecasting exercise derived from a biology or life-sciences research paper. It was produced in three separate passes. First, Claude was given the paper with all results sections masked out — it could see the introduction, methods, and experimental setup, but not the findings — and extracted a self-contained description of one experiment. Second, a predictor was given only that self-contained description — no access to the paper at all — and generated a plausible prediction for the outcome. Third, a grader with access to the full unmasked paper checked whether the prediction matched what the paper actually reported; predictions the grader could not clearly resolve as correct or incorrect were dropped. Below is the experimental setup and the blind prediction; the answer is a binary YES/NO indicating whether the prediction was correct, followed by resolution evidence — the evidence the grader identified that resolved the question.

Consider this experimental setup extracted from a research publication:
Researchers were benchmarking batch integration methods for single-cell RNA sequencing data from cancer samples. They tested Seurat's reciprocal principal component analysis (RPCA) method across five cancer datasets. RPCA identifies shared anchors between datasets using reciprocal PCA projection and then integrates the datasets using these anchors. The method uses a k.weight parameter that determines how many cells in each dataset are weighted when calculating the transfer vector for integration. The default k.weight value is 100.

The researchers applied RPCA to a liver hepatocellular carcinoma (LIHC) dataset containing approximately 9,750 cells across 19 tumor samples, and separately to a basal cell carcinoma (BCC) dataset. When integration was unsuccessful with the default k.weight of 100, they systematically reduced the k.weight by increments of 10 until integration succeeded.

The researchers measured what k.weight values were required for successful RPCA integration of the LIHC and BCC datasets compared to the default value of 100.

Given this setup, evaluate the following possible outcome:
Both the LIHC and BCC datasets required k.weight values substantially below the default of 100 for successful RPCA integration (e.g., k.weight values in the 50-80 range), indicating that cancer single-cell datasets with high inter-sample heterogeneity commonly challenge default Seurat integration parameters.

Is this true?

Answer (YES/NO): YES